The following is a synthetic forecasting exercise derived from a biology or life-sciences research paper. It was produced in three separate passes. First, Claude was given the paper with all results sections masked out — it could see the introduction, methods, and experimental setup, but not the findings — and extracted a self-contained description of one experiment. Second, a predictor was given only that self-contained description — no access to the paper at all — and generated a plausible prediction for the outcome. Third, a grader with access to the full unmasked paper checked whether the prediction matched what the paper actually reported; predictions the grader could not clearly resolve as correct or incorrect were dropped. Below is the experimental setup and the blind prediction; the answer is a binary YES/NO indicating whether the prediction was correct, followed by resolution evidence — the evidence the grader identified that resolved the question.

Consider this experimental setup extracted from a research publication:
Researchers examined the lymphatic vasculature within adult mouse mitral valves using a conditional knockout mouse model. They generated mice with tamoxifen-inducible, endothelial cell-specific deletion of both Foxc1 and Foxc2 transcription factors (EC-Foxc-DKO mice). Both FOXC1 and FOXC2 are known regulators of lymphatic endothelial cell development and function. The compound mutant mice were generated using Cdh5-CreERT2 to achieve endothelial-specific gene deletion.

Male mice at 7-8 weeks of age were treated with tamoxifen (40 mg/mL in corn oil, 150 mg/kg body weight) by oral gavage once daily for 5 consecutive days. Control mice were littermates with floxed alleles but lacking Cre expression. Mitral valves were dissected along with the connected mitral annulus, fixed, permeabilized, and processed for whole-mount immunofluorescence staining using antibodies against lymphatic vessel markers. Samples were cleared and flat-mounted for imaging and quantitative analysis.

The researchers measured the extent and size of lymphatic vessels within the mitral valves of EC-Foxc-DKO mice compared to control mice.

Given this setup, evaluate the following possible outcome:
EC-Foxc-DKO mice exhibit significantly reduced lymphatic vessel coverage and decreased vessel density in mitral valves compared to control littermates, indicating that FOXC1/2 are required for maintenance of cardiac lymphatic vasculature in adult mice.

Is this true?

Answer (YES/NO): NO